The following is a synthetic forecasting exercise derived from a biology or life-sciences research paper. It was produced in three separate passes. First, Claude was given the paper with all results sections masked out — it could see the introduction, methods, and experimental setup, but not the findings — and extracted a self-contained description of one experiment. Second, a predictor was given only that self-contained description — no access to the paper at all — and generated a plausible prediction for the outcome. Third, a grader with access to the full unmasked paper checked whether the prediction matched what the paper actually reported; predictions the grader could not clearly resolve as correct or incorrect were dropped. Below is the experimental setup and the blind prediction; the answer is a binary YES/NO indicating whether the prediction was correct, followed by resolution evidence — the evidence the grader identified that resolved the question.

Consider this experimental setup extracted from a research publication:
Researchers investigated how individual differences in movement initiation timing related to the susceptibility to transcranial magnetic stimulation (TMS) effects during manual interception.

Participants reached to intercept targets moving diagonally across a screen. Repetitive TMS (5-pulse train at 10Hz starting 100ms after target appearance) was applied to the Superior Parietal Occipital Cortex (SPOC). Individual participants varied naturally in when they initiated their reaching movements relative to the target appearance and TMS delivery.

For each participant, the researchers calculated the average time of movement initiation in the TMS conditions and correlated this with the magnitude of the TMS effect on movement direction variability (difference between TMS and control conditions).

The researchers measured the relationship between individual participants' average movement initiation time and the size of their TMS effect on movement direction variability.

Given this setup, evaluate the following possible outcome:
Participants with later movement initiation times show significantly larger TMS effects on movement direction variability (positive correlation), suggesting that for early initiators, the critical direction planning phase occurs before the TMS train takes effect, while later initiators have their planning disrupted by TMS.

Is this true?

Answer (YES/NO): NO